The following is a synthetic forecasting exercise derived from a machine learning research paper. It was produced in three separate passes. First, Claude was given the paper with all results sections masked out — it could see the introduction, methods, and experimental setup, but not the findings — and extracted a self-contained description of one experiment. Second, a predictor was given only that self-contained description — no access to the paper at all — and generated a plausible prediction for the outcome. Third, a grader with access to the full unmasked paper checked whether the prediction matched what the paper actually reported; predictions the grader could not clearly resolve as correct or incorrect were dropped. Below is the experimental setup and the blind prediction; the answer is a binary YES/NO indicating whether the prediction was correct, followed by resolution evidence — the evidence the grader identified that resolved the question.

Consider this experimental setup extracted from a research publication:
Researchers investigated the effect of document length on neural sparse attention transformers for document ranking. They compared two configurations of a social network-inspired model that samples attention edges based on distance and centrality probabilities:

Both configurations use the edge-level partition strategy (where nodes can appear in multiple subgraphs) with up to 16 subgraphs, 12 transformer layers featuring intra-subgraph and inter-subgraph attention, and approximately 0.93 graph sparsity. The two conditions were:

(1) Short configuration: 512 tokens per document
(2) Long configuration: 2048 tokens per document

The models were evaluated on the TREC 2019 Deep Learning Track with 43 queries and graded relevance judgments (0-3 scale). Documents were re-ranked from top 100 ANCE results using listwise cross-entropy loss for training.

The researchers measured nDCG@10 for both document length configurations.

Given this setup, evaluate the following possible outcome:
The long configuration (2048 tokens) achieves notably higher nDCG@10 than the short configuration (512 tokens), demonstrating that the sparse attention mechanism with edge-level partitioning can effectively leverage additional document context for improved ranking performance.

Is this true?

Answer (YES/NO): YES